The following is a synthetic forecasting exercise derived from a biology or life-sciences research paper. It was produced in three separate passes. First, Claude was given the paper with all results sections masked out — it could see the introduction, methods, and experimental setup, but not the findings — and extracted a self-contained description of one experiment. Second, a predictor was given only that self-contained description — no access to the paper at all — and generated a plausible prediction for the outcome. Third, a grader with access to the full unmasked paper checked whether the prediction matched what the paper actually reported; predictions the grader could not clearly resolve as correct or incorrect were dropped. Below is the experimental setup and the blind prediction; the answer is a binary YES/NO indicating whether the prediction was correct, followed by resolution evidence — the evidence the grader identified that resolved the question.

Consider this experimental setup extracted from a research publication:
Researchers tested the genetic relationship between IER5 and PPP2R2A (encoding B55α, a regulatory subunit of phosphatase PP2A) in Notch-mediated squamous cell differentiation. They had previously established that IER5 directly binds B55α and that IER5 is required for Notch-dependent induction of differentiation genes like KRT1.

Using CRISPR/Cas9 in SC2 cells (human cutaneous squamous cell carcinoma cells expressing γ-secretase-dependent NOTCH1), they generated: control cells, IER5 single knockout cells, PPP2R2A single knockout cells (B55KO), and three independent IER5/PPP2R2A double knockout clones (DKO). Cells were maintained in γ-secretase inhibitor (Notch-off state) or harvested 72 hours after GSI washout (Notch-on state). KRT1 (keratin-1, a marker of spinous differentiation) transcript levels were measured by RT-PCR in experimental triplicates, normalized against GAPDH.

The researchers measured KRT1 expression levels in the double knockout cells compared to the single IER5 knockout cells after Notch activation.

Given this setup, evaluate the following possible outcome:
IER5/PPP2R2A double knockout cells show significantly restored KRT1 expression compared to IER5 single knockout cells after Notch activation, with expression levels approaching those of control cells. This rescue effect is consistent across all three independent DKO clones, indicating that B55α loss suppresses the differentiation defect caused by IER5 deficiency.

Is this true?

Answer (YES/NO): YES